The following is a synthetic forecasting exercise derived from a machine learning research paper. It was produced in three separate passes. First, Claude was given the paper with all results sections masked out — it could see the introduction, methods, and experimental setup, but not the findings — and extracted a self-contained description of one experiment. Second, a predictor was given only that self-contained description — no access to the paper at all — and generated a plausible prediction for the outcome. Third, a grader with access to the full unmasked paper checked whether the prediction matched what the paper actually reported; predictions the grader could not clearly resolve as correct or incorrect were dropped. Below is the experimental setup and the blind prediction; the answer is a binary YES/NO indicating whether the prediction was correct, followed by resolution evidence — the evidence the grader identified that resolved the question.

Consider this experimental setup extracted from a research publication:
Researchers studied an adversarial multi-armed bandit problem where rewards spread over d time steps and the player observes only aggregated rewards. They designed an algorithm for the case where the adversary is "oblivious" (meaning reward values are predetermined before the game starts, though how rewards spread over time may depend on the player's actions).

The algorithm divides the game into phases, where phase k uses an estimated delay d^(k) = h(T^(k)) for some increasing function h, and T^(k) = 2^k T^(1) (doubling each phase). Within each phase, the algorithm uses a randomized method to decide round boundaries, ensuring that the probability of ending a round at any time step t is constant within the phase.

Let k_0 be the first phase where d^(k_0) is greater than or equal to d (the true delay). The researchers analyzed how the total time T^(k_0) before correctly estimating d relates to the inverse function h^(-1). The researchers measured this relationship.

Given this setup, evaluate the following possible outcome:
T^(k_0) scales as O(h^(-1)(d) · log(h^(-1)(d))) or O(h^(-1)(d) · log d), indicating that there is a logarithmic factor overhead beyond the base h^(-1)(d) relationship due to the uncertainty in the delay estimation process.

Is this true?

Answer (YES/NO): NO